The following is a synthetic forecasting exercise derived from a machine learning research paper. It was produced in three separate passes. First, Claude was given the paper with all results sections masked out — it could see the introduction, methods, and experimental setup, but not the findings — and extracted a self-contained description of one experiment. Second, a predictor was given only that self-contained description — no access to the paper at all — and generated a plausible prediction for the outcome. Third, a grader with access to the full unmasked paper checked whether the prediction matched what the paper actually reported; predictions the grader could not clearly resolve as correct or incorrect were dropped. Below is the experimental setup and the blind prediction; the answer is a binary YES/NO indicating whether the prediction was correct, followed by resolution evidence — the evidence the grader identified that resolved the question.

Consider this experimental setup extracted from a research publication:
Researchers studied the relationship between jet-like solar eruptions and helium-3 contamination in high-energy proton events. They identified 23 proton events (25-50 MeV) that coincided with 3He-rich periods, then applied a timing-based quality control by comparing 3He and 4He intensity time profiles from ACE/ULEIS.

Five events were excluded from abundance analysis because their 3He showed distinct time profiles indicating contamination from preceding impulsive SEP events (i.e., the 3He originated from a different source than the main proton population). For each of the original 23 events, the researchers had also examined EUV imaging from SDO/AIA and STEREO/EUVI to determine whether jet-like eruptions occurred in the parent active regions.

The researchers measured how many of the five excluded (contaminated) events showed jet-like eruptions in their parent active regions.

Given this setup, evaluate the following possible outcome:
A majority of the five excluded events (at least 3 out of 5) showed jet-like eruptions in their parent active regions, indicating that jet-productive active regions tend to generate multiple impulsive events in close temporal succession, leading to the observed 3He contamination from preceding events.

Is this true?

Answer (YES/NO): NO